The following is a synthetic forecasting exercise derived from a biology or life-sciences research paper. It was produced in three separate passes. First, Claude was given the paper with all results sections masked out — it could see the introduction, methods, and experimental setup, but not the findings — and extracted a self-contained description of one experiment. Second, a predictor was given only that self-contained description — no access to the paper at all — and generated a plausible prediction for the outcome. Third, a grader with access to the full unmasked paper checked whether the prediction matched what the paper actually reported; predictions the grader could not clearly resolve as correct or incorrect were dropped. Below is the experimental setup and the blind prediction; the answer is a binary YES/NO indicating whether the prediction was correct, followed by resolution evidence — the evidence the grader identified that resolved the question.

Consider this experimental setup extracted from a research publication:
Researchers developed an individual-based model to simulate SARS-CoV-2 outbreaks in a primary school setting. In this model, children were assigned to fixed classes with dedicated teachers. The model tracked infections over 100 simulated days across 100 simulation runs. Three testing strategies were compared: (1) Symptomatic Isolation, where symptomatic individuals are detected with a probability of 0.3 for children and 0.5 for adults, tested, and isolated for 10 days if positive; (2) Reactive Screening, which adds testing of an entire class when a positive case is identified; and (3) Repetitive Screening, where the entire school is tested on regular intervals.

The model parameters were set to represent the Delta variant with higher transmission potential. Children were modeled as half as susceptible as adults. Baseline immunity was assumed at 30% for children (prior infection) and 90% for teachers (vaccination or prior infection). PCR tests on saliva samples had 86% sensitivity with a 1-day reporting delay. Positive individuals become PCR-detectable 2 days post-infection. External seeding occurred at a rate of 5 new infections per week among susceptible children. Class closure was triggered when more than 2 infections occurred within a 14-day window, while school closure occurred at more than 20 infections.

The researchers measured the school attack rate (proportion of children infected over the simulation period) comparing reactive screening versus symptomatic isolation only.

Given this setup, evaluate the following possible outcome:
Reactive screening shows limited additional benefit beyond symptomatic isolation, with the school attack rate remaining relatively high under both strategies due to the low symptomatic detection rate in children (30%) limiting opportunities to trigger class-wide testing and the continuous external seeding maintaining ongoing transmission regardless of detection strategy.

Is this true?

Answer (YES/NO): NO